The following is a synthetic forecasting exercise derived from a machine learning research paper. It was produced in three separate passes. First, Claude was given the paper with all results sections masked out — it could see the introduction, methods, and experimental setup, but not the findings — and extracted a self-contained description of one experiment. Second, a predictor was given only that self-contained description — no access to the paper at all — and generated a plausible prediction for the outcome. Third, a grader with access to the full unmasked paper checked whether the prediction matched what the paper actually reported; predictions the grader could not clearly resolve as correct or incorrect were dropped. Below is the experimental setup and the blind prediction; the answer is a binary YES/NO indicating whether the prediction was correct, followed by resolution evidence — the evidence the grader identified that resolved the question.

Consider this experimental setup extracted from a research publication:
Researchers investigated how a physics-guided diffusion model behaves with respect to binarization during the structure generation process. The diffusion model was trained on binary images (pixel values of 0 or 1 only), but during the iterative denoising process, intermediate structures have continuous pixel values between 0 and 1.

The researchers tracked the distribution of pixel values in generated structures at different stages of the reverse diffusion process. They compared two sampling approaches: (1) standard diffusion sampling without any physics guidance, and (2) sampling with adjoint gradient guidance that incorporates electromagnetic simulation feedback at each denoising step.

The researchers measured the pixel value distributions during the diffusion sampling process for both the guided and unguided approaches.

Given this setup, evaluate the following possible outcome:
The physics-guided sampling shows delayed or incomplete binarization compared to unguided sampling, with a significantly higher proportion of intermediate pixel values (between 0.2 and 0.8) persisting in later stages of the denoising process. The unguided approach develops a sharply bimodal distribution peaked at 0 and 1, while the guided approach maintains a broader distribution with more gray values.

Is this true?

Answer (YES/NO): NO